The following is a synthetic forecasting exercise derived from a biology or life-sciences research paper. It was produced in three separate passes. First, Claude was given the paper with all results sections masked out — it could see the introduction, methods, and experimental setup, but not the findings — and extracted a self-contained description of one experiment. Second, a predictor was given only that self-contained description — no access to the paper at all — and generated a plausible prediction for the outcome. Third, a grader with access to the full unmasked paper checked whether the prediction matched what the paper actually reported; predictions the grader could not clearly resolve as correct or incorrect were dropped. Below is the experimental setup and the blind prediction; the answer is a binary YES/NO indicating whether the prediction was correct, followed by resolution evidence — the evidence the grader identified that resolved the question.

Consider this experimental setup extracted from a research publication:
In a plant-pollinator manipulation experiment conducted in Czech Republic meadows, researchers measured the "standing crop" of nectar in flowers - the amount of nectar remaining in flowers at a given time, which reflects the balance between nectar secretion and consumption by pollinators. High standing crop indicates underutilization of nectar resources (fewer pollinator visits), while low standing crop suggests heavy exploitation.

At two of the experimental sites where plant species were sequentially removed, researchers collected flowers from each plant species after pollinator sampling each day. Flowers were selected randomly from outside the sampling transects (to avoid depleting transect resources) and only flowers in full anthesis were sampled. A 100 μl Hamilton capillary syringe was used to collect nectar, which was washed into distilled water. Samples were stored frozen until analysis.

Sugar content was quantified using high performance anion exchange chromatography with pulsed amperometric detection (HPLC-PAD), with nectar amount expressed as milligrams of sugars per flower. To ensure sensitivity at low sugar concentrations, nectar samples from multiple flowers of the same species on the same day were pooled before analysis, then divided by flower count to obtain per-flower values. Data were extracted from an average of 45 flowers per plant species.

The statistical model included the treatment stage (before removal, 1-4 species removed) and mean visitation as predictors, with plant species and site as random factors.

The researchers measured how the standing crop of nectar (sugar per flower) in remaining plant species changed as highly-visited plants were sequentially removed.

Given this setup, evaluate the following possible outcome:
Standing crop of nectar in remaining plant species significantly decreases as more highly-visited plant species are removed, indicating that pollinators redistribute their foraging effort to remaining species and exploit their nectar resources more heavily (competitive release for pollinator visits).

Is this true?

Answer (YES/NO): NO